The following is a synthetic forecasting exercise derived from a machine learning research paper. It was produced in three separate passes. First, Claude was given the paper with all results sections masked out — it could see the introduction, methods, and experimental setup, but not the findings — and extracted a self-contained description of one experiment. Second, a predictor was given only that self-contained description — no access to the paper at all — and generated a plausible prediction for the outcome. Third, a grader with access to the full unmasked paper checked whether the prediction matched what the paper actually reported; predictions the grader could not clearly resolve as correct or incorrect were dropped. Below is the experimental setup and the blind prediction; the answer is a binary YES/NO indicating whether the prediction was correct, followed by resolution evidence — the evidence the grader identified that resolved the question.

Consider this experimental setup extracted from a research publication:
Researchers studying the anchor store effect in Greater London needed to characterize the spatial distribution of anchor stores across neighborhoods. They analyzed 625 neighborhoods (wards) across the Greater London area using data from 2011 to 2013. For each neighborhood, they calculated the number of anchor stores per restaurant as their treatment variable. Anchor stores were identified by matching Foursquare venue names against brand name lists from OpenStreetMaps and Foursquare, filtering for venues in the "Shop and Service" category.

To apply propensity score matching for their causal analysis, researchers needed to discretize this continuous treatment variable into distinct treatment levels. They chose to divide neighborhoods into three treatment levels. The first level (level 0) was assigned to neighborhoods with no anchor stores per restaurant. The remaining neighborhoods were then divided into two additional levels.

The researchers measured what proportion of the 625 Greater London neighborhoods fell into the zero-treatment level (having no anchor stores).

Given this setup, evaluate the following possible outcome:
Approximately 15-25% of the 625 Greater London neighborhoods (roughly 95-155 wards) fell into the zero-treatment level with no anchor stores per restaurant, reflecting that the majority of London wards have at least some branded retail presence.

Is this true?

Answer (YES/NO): NO